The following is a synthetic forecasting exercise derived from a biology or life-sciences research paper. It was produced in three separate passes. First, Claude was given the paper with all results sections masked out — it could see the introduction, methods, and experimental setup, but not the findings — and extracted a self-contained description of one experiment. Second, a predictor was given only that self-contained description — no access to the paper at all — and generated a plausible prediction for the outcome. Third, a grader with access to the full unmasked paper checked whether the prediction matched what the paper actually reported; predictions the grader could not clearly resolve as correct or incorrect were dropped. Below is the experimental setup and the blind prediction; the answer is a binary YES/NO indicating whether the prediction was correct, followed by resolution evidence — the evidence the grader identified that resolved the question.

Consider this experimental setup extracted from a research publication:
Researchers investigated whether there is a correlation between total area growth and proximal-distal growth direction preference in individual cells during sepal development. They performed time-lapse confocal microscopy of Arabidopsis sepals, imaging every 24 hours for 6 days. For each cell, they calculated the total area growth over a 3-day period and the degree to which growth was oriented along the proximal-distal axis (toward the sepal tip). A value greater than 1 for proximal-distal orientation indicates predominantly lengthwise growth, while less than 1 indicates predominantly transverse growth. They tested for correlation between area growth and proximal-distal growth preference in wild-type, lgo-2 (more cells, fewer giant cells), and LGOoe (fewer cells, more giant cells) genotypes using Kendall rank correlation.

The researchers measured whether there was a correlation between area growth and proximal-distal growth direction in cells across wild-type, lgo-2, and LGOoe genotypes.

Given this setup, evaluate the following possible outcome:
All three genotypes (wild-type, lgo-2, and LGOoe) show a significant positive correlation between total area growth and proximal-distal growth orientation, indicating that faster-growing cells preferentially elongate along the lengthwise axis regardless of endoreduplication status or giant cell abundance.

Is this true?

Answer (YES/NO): YES